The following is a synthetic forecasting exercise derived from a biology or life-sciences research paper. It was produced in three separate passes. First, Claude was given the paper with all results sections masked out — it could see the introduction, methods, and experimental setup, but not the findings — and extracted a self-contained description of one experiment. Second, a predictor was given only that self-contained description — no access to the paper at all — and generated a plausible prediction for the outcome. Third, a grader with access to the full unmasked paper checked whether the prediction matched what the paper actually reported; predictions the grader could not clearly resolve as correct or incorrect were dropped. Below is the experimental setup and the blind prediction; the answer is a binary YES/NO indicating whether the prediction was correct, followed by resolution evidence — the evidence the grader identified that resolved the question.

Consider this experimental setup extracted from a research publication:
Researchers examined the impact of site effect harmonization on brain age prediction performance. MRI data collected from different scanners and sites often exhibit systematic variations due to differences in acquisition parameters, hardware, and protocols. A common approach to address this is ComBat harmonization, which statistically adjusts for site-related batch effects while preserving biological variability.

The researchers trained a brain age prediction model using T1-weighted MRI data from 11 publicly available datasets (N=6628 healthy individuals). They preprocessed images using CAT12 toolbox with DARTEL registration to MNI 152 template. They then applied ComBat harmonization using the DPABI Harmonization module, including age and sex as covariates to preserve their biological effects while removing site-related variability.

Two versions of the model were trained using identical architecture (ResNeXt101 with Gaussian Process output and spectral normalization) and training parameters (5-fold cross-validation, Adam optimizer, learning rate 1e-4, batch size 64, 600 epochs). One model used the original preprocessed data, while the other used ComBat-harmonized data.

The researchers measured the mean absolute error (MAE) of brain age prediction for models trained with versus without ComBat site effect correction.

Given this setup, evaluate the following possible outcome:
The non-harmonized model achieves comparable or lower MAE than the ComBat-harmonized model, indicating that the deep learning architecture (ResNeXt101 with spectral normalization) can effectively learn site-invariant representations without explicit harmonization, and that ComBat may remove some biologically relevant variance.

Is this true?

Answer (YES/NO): YES